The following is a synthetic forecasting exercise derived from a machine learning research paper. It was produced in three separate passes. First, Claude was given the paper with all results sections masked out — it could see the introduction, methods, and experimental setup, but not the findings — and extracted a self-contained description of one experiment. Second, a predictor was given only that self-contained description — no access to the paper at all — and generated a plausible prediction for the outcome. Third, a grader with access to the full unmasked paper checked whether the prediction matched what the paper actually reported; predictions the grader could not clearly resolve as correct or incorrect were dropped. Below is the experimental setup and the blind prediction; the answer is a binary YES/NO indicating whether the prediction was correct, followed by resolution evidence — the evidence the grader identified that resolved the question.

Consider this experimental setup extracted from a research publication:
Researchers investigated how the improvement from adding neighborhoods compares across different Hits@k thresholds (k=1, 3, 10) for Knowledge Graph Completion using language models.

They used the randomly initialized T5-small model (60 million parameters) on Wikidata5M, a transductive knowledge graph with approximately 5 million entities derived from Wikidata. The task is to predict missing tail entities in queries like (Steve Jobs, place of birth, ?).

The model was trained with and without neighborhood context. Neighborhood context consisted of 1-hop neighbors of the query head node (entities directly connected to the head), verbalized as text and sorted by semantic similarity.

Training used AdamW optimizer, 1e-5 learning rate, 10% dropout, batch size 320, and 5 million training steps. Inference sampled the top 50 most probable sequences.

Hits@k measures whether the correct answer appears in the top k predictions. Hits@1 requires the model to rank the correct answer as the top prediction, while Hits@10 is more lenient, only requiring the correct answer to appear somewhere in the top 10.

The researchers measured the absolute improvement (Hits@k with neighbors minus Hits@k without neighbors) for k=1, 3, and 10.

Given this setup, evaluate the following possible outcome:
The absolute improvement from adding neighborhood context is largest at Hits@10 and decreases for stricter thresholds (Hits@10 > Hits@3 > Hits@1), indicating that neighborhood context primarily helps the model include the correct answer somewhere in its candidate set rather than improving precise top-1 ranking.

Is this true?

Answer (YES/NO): NO